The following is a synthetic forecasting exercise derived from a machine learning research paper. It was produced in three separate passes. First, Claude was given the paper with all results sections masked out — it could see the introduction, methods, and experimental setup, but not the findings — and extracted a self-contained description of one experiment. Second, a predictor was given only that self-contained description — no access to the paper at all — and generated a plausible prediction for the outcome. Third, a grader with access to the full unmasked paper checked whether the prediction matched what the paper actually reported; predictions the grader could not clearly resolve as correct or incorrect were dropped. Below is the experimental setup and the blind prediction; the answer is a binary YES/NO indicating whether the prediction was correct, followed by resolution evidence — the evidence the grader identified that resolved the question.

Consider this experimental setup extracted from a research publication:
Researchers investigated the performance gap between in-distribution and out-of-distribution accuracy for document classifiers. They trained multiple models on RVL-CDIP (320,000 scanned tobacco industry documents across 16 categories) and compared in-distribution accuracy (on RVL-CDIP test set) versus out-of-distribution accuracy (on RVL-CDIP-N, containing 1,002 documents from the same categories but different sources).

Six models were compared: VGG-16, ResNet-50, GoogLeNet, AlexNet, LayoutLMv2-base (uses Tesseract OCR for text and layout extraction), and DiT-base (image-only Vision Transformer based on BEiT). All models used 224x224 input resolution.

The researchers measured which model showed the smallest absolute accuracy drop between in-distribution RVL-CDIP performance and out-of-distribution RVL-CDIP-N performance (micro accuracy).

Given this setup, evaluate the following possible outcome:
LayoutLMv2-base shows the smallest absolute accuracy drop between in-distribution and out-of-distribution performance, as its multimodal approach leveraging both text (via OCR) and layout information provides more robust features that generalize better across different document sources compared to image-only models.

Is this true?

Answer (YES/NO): NO